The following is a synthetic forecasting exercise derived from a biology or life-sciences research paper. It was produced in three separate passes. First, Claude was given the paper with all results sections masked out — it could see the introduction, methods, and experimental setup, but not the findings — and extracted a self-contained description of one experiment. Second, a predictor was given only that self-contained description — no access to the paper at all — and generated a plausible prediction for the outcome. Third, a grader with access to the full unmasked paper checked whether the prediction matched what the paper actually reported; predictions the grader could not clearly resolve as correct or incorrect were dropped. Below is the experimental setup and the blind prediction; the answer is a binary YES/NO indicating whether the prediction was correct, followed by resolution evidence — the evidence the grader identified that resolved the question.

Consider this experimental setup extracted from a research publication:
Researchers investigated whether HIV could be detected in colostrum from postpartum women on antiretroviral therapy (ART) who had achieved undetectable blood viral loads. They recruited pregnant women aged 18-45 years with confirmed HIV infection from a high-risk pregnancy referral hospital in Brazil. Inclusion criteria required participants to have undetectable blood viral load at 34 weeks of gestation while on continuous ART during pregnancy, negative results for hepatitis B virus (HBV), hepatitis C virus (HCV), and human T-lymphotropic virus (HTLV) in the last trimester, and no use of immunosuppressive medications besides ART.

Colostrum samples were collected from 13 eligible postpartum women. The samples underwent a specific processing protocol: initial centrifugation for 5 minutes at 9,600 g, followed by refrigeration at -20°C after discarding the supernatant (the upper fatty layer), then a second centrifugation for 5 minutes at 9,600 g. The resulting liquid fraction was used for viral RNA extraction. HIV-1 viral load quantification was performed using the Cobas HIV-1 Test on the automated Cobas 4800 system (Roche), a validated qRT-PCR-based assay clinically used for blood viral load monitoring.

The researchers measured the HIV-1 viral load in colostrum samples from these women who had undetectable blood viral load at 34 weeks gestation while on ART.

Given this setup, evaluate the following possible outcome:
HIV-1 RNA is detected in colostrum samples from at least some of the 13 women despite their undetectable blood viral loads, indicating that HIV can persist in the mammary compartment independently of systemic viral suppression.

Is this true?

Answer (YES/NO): YES